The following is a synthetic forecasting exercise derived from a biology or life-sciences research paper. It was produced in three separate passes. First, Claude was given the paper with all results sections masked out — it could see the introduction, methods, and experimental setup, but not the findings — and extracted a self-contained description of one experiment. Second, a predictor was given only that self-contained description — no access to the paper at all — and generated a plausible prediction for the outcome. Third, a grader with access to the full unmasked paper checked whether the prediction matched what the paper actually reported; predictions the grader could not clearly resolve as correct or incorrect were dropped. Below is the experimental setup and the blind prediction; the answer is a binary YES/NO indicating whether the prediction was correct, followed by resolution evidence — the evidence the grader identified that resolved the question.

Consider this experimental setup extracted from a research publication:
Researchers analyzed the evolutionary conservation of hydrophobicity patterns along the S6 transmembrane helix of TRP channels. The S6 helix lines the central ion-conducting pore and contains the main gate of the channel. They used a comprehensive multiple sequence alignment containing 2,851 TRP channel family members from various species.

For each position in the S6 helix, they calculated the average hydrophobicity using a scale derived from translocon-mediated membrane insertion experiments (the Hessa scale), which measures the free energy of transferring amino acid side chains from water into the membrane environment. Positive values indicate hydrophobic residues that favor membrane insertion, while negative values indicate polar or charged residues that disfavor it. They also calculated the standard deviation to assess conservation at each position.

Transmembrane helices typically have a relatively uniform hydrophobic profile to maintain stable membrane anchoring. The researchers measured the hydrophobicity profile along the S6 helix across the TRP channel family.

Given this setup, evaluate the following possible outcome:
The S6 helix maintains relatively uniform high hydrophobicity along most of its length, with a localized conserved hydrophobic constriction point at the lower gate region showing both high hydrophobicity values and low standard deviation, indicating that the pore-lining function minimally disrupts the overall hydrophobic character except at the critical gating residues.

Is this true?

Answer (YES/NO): NO